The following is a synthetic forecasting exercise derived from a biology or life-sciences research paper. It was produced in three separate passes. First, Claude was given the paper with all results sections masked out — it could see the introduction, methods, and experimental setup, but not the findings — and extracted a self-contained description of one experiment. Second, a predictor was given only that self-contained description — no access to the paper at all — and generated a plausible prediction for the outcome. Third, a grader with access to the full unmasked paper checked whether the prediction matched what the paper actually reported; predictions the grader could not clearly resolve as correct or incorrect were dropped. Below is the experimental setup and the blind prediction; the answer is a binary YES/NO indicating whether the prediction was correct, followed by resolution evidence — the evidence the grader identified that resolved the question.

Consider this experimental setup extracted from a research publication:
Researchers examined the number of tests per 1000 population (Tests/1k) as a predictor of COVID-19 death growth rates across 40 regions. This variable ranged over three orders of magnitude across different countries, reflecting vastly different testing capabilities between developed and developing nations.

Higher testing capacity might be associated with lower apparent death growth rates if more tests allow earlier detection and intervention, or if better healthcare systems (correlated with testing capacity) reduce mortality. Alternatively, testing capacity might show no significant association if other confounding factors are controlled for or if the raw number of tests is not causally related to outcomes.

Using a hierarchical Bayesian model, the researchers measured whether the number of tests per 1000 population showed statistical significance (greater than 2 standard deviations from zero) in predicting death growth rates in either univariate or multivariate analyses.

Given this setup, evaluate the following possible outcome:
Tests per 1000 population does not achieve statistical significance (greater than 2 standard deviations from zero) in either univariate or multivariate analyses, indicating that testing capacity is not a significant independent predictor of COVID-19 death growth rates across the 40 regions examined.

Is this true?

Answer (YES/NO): YES